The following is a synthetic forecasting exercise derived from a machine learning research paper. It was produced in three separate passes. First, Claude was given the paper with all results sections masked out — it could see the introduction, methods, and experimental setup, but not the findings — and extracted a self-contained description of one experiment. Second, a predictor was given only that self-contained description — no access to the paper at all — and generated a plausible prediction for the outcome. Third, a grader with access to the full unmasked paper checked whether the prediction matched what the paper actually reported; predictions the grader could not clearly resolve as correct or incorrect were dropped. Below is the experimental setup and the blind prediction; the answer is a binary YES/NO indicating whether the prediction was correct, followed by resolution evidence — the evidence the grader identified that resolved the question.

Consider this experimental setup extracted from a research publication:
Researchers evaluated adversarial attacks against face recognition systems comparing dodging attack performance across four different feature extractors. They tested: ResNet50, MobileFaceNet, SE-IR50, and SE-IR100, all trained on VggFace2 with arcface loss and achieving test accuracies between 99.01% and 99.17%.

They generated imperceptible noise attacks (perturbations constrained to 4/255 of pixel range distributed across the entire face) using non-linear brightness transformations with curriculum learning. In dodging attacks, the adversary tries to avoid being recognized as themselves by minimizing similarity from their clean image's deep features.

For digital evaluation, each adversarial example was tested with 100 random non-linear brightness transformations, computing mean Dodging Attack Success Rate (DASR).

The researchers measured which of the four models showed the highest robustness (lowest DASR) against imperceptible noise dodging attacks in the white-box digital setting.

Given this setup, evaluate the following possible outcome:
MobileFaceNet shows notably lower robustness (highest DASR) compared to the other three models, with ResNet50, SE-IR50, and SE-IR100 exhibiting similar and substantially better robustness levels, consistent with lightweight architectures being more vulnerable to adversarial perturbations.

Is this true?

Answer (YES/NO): NO